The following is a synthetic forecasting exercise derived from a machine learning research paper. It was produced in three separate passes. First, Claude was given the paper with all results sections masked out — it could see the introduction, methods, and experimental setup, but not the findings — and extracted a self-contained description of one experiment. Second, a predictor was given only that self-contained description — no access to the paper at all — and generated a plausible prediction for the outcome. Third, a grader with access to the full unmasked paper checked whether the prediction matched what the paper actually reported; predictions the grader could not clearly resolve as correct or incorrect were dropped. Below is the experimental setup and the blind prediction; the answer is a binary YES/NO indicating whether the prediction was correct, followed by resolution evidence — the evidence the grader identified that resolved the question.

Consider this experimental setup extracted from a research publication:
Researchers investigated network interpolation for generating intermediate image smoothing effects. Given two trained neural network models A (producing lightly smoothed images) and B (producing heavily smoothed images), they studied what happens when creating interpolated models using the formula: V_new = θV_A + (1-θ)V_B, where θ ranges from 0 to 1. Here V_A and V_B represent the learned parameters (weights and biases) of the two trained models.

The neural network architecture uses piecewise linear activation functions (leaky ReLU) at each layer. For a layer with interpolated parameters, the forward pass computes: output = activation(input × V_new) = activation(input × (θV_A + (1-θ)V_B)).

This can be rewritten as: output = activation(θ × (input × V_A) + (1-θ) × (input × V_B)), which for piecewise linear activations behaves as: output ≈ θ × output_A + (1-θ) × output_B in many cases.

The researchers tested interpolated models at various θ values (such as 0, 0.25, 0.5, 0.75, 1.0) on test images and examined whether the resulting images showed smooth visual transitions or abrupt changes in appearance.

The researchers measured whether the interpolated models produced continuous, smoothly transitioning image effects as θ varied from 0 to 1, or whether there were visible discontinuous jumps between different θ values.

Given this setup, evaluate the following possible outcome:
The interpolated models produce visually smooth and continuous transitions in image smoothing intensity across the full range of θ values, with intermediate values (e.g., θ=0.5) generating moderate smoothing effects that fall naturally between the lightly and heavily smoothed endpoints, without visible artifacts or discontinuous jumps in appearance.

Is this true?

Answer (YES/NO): YES